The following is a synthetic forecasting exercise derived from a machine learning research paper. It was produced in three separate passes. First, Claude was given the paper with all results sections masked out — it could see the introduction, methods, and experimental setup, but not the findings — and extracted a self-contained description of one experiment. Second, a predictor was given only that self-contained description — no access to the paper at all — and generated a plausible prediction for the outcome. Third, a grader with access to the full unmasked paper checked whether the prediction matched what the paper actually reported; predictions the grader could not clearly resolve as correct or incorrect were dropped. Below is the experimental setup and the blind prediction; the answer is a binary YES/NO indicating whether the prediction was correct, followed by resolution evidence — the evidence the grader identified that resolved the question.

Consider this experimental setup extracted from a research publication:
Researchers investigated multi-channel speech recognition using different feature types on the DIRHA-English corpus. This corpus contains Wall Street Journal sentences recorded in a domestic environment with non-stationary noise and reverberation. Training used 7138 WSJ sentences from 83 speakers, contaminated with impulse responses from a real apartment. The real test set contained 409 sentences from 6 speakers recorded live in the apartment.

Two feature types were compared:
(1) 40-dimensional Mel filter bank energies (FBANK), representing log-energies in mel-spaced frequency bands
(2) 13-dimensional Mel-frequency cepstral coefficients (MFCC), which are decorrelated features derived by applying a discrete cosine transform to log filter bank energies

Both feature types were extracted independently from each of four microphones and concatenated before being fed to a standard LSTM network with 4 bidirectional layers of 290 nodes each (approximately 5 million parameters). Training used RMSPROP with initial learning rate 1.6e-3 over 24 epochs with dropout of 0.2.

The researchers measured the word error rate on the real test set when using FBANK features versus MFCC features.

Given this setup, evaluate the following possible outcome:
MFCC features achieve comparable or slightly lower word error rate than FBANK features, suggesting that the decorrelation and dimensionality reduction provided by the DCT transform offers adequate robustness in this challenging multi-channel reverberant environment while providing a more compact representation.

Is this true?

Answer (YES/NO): NO